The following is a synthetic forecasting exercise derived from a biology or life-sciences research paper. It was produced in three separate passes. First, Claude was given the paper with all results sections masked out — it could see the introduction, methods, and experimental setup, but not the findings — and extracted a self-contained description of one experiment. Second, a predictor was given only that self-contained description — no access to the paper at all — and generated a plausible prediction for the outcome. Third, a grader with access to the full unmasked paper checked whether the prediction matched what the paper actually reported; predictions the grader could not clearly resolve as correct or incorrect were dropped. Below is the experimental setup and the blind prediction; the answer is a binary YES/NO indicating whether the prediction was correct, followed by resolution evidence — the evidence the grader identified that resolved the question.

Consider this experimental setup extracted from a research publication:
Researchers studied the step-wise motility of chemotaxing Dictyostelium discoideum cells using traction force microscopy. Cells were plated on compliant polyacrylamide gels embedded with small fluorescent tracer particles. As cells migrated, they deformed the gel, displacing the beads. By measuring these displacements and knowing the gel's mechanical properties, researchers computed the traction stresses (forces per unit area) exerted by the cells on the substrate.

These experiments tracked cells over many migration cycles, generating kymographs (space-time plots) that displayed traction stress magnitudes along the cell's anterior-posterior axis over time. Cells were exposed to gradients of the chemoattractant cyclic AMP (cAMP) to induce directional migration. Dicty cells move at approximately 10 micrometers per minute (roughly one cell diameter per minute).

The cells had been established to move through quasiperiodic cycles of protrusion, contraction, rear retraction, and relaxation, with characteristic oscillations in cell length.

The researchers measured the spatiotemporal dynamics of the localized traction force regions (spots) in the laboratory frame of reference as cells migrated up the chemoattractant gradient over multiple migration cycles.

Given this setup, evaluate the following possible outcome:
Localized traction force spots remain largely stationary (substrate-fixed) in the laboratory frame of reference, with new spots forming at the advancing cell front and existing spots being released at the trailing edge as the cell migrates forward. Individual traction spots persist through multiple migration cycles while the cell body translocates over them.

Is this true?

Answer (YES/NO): YES